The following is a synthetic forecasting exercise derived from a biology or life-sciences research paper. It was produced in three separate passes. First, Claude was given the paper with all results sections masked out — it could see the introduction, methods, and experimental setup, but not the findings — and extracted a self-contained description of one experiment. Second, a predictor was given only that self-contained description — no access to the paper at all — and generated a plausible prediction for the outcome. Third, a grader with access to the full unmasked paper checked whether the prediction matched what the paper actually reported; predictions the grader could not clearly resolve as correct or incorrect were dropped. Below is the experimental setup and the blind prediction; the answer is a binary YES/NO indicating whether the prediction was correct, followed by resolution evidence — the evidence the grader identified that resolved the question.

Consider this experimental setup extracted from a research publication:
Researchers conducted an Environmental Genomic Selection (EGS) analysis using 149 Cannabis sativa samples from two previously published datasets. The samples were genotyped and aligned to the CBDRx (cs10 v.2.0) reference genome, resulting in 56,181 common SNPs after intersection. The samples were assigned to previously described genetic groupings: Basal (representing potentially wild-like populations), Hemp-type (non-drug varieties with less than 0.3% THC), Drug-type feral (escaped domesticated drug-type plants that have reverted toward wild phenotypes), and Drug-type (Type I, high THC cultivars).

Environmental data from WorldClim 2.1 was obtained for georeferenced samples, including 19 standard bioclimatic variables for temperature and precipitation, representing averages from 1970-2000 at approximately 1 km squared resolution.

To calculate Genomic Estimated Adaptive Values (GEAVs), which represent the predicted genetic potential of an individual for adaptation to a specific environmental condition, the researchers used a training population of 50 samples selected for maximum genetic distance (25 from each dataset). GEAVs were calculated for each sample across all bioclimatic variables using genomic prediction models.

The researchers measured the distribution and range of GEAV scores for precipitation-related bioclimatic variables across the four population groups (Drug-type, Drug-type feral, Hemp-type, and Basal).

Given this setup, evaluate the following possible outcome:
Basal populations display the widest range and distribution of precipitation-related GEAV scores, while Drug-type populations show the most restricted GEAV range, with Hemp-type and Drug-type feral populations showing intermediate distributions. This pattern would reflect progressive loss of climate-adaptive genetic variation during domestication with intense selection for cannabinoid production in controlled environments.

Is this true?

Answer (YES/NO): NO